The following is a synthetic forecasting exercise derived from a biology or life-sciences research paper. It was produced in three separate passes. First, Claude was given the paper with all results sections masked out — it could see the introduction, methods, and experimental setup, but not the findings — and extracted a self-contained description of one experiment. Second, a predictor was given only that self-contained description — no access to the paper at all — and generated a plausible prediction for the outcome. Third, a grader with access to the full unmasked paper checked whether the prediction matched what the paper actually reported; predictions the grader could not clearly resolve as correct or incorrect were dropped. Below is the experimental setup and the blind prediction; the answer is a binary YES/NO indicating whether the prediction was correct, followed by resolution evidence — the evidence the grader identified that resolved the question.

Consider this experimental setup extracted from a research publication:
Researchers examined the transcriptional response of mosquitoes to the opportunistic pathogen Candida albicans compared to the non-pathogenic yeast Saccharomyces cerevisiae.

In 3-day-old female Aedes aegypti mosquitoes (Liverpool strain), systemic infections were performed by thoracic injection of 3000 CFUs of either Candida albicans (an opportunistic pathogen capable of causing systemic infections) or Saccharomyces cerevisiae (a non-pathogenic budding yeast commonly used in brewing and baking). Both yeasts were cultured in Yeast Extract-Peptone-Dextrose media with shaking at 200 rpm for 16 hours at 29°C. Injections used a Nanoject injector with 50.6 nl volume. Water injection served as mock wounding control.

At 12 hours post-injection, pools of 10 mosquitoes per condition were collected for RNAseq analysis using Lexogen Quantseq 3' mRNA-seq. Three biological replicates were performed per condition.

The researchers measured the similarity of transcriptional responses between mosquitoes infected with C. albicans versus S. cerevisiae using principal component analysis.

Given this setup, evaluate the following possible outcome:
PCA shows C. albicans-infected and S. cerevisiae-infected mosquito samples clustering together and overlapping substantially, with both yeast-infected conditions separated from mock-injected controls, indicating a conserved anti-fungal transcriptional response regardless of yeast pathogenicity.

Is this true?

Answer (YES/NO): NO